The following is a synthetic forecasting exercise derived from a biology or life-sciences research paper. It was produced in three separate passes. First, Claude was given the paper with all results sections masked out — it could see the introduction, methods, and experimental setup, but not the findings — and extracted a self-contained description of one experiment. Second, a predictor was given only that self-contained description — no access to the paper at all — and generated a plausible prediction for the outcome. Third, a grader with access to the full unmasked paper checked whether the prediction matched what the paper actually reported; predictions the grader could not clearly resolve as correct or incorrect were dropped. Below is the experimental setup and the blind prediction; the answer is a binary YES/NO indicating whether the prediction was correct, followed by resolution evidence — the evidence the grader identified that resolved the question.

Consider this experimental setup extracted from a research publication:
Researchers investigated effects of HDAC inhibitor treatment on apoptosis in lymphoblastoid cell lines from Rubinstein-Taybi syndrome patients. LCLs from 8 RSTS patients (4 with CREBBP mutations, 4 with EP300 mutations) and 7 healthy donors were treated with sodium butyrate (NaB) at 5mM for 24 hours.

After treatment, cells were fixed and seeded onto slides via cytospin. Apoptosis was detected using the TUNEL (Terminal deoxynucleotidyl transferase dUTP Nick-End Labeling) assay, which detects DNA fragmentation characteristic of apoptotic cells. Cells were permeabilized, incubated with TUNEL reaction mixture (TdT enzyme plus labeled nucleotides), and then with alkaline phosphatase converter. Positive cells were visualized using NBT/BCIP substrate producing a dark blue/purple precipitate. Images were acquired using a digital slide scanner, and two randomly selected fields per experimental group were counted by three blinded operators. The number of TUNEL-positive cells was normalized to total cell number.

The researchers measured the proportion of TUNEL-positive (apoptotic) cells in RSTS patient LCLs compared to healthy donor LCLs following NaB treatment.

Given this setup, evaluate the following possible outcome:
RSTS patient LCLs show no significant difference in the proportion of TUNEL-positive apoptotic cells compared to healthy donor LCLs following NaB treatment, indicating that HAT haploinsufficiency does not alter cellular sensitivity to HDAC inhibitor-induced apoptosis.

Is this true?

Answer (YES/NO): YES